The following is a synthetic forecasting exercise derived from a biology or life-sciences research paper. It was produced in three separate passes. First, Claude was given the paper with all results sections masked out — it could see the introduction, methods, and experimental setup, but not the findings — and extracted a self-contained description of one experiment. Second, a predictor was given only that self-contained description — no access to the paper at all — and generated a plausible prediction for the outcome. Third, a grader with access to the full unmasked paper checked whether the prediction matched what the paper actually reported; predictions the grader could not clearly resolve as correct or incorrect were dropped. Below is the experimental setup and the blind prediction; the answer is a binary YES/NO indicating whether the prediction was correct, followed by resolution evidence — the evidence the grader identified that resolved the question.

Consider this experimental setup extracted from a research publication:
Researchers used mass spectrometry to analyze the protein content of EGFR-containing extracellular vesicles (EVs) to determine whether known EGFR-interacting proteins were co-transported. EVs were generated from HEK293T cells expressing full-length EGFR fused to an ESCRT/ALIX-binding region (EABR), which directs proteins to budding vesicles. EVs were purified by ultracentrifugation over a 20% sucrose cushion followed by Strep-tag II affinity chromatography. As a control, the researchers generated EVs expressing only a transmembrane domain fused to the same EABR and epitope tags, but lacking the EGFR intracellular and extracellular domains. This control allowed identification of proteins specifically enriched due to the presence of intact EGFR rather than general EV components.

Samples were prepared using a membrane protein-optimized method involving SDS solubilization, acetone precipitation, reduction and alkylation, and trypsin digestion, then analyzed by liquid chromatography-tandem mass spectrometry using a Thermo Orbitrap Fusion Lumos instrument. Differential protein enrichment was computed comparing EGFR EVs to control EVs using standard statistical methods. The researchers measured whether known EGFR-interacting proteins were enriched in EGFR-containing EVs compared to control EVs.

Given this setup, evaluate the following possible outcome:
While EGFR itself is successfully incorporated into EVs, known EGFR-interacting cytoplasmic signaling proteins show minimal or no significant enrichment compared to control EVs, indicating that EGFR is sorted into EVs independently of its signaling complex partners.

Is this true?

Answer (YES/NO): NO